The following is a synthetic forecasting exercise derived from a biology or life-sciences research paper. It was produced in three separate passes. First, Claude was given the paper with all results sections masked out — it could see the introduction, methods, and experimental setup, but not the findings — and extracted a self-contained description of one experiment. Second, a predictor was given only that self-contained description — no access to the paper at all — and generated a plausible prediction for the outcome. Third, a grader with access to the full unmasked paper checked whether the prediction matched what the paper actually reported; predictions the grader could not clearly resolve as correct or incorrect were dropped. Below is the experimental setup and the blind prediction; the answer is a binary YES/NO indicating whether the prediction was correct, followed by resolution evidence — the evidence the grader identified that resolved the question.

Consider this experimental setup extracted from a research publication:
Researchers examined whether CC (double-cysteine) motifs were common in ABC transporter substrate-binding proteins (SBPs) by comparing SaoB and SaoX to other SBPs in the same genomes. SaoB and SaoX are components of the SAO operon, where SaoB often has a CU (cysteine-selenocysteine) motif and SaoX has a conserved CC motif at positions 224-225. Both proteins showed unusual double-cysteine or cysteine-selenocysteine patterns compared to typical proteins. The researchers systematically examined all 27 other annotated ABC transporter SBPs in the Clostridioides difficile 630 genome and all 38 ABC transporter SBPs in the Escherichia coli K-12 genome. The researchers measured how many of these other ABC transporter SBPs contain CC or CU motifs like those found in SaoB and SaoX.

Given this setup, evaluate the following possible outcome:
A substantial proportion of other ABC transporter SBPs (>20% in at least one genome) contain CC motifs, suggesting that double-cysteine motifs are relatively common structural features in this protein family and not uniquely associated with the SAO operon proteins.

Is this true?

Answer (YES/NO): NO